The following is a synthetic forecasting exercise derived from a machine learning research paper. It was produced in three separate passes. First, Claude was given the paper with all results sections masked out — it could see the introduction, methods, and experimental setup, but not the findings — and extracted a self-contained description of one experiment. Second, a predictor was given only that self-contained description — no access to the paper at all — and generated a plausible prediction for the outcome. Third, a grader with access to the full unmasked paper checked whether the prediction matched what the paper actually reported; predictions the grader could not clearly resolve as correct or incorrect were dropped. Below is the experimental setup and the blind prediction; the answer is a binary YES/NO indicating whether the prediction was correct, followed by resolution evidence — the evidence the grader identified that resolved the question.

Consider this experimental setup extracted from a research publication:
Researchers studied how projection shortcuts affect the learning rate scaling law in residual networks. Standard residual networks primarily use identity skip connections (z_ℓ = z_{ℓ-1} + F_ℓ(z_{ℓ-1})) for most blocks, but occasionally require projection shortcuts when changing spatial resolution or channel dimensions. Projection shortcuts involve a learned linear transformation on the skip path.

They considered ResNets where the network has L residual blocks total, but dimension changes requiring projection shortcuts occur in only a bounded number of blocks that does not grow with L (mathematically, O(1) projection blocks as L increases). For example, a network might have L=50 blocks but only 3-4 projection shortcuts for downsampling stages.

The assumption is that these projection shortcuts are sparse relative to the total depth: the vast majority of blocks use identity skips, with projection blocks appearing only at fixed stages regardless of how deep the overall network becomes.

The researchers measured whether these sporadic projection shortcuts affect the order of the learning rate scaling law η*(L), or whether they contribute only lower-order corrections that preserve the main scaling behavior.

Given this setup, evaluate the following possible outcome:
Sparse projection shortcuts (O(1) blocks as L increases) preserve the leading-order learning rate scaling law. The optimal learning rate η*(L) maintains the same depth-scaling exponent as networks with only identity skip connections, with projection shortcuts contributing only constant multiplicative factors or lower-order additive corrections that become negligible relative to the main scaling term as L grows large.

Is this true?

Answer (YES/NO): YES